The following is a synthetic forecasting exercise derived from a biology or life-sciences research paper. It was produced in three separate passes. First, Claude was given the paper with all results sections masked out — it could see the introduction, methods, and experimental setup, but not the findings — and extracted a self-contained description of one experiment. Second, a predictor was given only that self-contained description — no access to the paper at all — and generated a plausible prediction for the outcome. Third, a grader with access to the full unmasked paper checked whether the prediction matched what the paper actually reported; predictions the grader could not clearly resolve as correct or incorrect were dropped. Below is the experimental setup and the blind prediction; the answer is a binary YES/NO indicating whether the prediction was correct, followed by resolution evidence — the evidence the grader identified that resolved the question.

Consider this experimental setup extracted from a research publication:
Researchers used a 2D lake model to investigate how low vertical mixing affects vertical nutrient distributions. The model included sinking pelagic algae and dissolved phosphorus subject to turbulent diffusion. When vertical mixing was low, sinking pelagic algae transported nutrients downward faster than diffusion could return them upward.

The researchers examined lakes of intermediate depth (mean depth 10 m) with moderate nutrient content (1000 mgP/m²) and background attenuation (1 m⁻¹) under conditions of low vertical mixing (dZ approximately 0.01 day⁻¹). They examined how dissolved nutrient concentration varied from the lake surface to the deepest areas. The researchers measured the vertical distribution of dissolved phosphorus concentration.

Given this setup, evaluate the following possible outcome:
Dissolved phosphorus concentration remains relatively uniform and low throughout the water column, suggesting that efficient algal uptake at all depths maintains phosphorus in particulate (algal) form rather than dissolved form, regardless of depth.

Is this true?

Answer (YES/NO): NO